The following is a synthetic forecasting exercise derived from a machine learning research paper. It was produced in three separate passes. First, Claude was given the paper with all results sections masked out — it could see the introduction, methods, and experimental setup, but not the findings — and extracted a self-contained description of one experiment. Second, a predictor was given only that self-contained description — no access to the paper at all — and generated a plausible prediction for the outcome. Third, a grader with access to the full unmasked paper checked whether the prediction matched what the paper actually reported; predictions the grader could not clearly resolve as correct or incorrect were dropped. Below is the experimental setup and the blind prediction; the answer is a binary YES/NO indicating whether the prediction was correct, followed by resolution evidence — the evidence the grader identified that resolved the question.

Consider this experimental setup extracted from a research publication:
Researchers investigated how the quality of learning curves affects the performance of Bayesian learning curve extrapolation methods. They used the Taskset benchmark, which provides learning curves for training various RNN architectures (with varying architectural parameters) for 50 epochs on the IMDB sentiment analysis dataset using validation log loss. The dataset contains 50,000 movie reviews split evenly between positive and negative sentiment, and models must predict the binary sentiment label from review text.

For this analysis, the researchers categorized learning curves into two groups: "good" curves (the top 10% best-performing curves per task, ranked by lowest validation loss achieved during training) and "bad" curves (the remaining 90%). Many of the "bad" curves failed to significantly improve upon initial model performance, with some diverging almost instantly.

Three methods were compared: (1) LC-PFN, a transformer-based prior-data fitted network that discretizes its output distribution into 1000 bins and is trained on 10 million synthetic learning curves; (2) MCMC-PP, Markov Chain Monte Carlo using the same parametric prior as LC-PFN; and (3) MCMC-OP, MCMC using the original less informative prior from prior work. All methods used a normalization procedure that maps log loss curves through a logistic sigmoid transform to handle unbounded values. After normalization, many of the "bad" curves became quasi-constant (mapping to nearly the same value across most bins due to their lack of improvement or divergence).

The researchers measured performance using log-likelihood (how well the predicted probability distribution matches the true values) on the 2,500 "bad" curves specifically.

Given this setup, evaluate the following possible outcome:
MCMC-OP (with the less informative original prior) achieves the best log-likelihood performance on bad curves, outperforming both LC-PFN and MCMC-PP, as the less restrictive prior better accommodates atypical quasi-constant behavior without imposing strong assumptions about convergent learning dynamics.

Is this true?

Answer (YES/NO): NO